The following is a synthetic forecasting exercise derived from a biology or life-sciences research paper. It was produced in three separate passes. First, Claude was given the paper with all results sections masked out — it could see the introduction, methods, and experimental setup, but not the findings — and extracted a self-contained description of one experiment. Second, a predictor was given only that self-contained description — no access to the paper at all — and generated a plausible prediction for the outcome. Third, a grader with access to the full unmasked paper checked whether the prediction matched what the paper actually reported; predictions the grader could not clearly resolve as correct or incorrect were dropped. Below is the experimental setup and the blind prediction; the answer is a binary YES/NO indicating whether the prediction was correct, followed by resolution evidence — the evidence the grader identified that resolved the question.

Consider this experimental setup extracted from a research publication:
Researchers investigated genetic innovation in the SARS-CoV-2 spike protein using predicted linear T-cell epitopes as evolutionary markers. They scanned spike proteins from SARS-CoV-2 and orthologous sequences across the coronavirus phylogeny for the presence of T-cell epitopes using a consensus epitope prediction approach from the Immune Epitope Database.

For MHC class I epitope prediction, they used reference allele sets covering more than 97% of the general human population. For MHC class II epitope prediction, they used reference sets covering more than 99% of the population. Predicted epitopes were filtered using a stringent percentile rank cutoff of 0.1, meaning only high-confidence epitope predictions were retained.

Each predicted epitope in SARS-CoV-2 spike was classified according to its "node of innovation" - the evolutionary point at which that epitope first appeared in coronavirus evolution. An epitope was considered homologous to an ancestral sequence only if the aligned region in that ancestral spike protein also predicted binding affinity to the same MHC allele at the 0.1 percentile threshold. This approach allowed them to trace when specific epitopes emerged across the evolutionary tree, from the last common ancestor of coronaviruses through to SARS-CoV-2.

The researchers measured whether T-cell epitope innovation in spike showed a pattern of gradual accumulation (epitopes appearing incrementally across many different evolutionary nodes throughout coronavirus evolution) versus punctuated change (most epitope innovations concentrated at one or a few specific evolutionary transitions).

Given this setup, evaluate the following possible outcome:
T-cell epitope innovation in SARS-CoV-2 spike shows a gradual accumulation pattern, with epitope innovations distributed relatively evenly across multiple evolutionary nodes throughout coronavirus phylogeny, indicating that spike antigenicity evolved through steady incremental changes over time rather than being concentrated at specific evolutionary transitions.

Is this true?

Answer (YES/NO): YES